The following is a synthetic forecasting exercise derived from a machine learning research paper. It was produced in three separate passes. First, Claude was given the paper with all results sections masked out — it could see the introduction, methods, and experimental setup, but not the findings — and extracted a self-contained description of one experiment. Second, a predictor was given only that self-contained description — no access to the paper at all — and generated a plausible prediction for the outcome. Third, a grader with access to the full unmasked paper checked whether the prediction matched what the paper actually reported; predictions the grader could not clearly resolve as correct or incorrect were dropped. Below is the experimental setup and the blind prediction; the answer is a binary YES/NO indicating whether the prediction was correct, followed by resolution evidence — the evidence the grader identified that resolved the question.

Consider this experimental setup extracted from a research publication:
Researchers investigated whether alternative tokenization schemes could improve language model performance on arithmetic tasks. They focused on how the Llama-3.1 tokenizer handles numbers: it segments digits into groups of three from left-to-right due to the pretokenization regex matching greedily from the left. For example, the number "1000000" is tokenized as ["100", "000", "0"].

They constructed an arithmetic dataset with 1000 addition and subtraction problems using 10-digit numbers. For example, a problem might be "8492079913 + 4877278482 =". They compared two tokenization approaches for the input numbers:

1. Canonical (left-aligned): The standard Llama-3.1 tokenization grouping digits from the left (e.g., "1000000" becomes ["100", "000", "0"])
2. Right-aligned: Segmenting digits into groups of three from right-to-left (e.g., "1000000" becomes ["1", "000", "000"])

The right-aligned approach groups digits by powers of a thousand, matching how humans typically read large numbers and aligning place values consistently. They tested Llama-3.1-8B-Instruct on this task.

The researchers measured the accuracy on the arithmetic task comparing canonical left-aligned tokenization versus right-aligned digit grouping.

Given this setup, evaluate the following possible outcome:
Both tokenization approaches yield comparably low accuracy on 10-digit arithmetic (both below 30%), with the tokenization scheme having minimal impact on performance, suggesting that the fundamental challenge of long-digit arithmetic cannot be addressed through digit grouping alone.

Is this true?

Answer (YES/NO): NO